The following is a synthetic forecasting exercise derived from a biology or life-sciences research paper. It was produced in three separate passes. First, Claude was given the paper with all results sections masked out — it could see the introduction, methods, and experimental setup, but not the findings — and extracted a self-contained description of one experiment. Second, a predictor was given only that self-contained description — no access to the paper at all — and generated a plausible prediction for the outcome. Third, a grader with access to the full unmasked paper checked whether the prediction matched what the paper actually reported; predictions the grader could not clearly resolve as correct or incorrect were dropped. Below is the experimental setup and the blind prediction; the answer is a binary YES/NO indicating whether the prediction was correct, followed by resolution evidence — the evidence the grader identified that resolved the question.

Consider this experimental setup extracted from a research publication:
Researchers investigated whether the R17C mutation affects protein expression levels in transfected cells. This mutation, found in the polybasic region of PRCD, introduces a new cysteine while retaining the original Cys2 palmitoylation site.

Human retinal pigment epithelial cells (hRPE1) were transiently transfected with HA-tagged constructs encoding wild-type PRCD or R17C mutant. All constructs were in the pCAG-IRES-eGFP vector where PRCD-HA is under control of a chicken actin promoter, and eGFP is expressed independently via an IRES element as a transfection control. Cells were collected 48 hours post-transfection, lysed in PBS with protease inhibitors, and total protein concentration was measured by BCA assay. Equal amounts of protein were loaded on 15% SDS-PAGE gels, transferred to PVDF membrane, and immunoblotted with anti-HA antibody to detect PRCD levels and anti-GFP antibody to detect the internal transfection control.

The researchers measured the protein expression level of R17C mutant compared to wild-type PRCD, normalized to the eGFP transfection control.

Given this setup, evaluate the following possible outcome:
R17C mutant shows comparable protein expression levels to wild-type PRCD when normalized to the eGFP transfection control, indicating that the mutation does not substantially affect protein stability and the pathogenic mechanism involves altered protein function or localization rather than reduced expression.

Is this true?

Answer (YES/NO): NO